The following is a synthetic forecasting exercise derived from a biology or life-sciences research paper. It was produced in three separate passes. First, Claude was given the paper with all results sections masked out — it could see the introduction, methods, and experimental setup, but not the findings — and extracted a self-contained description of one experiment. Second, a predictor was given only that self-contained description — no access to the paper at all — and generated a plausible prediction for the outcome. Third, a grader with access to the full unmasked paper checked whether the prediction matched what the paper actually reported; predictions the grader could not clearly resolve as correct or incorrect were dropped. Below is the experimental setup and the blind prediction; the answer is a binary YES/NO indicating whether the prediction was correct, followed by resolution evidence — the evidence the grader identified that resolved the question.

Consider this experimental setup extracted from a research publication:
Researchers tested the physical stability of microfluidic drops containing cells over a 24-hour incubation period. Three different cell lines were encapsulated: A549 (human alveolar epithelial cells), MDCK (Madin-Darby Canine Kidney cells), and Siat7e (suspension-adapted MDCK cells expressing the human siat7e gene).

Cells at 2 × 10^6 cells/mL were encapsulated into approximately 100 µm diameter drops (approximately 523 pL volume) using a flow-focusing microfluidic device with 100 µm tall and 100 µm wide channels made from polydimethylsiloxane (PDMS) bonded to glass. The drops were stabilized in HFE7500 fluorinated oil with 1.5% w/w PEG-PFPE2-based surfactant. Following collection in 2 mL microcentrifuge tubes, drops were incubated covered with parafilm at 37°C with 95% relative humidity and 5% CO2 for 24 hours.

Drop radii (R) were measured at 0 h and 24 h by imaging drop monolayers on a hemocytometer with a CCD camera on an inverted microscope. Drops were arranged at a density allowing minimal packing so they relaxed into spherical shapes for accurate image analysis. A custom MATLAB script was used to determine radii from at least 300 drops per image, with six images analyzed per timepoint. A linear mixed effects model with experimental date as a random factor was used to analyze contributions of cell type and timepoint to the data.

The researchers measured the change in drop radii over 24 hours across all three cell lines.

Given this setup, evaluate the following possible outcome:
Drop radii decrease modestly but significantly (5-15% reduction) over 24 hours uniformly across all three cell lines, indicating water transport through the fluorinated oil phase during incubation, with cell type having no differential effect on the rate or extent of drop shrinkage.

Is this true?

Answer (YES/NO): NO